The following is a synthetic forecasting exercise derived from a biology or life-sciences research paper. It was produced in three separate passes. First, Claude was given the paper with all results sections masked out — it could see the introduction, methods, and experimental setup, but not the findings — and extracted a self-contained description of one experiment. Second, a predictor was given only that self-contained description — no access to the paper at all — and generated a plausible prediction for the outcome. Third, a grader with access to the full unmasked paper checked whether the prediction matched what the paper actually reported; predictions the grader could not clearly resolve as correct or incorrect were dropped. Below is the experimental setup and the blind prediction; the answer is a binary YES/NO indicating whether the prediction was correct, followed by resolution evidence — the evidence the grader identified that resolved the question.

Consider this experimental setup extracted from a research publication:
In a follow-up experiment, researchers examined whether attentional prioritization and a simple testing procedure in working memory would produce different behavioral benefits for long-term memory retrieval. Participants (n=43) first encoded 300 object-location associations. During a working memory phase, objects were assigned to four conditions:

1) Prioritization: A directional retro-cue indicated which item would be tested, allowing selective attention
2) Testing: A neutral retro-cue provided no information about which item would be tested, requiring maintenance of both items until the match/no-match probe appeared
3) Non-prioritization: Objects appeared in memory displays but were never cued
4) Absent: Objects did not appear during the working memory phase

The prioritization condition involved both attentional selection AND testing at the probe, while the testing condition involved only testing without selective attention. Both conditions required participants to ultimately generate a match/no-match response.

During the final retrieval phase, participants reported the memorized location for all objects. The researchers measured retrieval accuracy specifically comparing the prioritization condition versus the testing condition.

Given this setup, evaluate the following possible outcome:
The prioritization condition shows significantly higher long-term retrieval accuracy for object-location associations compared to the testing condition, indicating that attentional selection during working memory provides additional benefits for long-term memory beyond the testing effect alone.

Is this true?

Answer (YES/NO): YES